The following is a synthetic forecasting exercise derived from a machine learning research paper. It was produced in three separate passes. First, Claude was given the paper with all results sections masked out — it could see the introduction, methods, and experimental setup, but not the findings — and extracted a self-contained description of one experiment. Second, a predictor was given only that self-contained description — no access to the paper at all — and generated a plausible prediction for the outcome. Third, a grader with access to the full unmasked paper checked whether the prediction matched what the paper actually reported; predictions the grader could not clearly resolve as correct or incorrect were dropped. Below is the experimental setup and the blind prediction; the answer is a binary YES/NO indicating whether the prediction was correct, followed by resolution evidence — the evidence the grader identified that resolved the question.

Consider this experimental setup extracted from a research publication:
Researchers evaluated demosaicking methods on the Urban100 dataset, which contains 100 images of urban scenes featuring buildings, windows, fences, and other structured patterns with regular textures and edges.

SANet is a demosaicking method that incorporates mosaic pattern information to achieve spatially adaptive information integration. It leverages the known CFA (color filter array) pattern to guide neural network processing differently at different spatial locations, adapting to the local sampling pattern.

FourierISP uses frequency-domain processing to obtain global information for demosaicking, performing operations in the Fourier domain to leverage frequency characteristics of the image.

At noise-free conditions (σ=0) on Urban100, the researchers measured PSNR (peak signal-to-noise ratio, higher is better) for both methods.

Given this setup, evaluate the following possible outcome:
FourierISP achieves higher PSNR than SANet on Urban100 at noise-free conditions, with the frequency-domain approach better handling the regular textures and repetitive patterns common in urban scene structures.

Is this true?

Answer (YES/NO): NO